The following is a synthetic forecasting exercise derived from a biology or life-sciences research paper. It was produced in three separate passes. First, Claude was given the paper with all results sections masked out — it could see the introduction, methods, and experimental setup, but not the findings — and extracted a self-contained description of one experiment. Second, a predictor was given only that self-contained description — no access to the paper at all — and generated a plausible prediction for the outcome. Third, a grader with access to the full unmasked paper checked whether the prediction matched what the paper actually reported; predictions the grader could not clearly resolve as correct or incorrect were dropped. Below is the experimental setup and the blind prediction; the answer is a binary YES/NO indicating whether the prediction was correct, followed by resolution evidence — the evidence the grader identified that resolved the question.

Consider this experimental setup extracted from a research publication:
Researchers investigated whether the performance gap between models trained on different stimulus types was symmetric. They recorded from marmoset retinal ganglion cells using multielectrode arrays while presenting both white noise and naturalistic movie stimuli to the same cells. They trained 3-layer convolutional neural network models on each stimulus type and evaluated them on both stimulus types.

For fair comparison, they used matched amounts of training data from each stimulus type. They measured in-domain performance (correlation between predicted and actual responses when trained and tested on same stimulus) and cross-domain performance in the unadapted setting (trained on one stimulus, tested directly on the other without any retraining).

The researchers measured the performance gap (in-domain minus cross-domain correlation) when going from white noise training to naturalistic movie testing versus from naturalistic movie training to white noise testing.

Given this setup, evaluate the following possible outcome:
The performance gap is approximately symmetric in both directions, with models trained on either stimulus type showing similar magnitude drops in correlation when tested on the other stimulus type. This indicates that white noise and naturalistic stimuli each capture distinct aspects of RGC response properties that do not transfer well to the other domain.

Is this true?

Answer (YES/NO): NO